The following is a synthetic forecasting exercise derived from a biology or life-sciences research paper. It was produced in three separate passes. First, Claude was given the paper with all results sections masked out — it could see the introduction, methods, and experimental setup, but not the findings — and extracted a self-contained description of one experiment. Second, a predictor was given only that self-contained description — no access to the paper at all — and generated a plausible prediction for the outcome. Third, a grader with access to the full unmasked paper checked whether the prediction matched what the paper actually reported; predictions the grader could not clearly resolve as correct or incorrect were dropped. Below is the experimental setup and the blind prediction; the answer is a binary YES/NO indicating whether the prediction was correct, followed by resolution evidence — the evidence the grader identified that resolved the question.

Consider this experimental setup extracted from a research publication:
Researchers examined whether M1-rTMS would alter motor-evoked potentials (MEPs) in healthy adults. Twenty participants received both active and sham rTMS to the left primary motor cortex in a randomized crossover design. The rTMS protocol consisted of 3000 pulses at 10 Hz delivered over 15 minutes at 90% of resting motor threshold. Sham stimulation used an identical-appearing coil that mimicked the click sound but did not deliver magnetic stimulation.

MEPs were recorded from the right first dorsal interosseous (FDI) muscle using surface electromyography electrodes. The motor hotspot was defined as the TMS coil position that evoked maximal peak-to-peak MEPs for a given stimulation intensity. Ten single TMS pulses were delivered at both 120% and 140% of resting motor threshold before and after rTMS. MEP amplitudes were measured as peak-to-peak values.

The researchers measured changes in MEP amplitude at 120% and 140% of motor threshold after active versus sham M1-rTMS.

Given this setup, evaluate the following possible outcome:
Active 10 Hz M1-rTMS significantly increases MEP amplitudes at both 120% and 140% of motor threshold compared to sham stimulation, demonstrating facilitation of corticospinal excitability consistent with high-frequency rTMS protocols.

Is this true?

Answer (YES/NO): NO